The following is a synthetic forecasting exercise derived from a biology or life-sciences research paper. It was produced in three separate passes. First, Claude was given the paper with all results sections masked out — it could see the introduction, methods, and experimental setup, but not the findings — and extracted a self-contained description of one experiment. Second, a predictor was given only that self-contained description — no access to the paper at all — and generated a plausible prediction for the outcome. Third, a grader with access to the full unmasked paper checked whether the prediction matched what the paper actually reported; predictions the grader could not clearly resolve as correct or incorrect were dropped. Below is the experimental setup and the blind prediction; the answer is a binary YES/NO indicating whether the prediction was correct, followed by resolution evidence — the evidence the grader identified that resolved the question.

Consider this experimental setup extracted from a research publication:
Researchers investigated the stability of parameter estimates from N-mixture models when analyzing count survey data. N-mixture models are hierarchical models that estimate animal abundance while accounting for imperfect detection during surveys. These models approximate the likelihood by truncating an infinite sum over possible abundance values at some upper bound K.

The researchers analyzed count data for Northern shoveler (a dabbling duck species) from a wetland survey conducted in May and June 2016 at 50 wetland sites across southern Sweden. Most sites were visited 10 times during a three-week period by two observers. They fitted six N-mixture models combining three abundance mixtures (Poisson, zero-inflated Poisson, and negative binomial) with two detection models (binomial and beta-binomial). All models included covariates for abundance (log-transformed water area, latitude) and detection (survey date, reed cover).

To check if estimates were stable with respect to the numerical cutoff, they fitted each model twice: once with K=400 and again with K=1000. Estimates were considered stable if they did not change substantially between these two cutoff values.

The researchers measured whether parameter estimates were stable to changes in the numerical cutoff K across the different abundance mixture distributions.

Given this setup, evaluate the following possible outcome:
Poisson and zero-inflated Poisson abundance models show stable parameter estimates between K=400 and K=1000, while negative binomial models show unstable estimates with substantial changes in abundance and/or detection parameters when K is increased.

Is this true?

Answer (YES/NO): YES